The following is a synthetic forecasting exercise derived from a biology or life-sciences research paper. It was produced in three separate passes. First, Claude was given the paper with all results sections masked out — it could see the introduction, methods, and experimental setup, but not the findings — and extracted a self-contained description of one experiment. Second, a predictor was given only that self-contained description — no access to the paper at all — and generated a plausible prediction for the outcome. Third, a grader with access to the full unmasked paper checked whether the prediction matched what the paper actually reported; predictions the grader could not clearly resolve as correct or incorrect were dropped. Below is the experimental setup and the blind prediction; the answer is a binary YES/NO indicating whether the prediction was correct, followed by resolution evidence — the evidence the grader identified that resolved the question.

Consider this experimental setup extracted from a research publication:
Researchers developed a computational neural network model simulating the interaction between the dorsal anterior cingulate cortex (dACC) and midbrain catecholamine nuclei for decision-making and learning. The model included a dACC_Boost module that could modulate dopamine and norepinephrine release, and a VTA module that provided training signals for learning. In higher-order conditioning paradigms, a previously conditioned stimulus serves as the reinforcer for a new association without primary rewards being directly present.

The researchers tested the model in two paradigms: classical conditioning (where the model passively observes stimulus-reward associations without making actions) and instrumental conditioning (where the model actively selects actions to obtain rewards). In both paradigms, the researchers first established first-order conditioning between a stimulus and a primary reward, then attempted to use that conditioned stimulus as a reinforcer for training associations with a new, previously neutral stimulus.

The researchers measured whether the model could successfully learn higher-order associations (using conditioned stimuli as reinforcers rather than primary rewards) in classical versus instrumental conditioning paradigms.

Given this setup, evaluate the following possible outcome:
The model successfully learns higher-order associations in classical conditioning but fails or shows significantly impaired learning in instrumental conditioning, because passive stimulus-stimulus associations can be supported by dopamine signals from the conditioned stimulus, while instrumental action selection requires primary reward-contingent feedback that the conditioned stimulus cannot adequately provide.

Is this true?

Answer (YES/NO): NO